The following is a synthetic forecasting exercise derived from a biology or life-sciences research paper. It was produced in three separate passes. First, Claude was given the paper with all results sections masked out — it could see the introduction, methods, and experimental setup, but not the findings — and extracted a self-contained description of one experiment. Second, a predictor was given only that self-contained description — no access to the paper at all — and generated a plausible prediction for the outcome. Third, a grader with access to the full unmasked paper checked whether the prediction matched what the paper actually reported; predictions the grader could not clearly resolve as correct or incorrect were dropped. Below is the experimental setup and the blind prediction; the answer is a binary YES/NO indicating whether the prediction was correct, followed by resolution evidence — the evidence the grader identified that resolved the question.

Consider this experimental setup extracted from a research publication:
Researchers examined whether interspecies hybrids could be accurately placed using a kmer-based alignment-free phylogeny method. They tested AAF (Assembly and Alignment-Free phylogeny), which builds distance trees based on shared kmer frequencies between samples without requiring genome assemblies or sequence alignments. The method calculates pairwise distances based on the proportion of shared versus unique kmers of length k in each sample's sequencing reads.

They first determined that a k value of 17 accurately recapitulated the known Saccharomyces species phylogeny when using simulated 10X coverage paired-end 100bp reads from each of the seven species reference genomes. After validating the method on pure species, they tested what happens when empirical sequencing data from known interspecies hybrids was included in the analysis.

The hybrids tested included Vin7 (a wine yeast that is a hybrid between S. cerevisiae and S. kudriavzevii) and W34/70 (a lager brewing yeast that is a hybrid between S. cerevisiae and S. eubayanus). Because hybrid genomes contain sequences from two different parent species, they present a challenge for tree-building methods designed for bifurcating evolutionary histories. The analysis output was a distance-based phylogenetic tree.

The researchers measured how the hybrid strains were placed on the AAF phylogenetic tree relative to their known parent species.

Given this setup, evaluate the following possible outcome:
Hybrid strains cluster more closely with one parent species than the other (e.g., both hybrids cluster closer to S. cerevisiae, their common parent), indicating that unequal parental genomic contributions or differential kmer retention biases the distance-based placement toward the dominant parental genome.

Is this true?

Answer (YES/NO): NO